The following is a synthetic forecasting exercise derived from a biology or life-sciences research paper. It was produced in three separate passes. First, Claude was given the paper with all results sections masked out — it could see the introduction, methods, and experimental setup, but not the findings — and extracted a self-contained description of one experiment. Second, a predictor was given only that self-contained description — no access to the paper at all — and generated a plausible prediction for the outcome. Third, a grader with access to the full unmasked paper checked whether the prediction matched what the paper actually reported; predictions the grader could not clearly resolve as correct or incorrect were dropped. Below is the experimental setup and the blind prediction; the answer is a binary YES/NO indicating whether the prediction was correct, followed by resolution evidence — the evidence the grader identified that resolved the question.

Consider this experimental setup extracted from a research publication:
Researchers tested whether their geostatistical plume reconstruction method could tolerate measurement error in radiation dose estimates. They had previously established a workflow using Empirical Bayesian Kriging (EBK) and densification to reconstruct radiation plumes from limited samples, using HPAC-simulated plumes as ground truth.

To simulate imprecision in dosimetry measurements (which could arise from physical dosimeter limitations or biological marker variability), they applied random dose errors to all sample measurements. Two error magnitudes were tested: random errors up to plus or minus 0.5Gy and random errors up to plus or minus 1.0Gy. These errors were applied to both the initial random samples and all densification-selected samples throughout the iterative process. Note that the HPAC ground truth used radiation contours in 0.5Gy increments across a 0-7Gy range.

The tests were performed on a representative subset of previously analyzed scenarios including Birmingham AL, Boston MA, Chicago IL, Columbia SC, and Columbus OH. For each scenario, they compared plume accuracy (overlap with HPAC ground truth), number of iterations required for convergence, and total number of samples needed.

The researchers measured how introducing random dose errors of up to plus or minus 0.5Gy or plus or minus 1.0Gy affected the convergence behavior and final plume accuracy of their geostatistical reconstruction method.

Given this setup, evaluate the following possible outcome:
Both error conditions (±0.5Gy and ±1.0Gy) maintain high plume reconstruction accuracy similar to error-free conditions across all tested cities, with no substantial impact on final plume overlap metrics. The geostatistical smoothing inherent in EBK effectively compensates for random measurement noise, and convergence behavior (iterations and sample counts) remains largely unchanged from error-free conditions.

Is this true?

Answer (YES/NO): NO